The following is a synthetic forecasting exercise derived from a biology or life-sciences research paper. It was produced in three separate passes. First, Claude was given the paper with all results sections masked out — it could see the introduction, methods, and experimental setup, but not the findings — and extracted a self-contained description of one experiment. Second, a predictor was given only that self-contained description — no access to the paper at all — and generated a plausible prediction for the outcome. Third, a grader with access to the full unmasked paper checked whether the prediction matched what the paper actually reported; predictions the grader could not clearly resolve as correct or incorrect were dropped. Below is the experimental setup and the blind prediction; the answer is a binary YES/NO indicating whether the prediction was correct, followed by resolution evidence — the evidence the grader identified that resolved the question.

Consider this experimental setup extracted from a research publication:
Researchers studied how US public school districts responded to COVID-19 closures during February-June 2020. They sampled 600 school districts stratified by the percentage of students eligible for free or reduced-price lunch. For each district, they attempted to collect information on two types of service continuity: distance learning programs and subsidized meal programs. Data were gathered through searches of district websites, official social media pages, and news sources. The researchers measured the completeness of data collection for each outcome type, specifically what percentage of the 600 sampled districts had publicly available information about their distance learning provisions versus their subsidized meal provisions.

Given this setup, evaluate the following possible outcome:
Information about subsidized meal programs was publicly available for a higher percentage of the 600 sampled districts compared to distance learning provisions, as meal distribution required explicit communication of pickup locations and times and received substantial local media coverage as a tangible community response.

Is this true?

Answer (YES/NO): NO